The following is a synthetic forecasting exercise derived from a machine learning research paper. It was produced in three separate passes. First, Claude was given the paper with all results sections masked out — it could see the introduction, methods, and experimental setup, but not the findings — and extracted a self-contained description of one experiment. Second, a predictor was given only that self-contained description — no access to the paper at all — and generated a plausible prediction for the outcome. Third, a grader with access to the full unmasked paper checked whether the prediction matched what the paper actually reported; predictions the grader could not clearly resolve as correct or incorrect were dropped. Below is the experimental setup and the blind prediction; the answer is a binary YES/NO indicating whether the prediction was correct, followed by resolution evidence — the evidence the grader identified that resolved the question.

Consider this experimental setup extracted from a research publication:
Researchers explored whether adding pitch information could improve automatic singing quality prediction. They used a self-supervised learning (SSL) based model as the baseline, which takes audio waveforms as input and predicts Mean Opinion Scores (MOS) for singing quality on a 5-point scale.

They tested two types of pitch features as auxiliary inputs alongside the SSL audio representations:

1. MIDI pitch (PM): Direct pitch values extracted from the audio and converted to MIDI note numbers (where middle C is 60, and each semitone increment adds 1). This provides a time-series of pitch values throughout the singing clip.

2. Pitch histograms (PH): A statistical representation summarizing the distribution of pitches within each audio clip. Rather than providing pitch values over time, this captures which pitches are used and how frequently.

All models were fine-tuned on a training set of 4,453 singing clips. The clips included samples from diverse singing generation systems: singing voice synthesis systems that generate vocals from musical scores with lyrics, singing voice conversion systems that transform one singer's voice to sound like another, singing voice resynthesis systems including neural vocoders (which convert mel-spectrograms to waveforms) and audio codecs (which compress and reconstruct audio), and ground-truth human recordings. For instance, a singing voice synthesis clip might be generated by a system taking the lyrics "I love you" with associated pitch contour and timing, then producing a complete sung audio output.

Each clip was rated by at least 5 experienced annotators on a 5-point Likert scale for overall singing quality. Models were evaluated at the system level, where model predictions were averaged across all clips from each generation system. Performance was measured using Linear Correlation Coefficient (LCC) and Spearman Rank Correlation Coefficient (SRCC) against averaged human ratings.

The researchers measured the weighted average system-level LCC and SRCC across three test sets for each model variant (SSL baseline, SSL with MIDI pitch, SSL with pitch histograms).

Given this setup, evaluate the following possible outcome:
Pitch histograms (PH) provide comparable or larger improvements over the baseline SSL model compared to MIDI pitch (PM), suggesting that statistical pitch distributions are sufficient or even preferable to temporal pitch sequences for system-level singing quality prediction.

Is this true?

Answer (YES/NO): YES